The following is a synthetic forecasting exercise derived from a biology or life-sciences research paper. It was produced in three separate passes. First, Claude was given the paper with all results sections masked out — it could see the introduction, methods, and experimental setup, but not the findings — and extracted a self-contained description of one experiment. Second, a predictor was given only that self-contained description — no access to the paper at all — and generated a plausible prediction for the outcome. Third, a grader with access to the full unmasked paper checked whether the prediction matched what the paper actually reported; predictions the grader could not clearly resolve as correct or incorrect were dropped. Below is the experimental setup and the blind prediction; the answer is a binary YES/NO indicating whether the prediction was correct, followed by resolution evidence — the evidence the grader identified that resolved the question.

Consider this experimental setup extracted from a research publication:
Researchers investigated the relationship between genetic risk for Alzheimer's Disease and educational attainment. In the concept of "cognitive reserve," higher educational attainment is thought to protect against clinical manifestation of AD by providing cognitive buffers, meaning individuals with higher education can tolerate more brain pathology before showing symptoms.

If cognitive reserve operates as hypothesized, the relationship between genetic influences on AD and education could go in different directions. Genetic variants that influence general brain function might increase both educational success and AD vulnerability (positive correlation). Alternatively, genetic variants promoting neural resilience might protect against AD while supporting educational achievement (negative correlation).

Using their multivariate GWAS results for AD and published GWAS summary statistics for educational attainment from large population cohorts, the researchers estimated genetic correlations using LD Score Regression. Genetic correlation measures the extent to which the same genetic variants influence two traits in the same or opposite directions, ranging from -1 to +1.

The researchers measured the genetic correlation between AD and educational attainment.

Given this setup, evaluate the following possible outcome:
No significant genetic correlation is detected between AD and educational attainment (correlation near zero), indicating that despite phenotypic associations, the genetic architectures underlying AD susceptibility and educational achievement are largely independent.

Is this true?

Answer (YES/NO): NO